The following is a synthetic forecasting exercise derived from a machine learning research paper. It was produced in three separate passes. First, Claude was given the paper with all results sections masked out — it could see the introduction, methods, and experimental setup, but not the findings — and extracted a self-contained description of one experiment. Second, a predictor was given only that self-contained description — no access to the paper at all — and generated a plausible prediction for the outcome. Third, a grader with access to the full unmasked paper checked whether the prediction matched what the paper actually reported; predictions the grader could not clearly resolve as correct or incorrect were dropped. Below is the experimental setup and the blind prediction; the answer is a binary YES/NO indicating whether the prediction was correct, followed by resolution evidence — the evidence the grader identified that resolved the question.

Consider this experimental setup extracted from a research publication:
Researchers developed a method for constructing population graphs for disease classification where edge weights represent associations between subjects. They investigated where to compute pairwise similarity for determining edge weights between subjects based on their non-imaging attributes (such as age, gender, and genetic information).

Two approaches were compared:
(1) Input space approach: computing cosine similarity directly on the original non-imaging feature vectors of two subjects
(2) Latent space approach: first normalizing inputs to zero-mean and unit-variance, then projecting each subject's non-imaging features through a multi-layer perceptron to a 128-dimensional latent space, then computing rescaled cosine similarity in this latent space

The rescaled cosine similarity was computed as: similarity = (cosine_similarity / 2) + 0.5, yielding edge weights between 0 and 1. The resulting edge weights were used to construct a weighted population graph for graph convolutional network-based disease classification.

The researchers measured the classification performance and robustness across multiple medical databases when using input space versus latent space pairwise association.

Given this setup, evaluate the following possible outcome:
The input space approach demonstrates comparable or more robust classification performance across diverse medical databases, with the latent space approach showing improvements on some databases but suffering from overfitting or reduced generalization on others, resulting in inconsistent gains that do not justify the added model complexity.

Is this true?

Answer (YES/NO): NO